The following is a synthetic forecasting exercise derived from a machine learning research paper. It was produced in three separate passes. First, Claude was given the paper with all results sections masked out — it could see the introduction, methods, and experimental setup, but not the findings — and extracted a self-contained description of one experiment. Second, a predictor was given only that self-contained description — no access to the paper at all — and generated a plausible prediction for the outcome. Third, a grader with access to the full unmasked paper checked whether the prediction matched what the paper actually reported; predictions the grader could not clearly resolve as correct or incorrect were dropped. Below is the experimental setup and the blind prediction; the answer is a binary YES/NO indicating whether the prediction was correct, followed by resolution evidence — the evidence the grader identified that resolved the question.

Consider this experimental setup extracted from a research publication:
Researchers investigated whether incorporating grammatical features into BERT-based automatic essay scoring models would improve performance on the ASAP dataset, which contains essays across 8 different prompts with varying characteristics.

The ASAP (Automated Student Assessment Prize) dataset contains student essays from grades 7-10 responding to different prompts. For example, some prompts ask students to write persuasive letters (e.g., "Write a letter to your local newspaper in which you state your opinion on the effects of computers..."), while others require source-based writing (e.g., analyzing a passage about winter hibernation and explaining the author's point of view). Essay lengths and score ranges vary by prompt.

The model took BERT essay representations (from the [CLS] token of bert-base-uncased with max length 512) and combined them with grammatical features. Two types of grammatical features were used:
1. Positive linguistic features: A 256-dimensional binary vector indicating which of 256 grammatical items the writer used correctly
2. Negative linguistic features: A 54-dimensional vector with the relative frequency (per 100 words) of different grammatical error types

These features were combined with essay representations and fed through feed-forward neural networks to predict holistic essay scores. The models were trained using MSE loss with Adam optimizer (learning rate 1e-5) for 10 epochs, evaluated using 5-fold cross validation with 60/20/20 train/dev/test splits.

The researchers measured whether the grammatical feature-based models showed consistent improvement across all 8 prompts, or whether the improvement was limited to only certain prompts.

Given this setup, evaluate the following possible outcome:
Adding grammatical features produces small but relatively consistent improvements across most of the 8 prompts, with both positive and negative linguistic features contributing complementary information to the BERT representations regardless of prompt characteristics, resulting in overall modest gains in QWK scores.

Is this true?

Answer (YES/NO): NO